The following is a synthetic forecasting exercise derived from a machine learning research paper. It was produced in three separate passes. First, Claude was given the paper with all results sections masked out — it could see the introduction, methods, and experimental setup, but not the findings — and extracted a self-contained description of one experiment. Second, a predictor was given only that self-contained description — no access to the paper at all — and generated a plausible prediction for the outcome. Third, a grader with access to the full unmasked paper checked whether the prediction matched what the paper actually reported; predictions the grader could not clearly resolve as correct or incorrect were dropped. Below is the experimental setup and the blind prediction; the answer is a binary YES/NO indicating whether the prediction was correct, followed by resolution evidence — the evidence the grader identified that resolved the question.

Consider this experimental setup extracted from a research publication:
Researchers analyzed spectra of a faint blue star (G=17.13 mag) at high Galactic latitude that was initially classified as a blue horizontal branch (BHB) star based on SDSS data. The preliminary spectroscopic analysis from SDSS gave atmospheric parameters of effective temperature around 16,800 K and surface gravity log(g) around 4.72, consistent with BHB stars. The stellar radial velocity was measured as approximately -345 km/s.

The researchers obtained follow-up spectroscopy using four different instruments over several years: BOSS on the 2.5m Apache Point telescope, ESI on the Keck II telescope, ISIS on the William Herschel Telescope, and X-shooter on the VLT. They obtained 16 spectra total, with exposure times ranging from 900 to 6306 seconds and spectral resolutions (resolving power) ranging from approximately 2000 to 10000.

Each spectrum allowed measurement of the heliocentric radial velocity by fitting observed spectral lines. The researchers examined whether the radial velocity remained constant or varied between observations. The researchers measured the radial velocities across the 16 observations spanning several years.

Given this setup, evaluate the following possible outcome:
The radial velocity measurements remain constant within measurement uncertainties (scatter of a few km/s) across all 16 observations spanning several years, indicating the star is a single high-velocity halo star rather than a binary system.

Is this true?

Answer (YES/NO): NO